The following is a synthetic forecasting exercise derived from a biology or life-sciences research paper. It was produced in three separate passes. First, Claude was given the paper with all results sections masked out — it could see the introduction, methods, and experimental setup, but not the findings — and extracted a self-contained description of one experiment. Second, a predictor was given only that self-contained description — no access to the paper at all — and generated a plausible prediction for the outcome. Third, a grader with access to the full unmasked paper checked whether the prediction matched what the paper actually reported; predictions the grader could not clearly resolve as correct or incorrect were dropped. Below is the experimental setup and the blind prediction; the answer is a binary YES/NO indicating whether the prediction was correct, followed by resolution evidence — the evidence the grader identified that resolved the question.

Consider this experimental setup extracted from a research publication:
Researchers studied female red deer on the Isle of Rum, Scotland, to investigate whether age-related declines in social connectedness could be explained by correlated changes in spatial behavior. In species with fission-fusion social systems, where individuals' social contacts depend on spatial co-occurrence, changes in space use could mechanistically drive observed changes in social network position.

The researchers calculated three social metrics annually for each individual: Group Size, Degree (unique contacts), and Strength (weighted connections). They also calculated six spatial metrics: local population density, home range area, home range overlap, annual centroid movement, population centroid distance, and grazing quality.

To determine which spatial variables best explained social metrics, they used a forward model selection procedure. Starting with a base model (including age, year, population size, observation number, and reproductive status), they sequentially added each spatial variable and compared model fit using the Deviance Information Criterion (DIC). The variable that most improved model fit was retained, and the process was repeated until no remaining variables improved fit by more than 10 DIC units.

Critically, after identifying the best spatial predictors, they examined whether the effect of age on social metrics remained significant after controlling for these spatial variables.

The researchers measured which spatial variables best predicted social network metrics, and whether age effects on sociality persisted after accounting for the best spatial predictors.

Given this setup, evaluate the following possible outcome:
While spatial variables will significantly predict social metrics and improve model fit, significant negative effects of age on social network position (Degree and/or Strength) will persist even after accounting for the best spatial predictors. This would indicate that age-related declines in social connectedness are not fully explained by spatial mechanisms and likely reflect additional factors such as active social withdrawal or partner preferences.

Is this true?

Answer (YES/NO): YES